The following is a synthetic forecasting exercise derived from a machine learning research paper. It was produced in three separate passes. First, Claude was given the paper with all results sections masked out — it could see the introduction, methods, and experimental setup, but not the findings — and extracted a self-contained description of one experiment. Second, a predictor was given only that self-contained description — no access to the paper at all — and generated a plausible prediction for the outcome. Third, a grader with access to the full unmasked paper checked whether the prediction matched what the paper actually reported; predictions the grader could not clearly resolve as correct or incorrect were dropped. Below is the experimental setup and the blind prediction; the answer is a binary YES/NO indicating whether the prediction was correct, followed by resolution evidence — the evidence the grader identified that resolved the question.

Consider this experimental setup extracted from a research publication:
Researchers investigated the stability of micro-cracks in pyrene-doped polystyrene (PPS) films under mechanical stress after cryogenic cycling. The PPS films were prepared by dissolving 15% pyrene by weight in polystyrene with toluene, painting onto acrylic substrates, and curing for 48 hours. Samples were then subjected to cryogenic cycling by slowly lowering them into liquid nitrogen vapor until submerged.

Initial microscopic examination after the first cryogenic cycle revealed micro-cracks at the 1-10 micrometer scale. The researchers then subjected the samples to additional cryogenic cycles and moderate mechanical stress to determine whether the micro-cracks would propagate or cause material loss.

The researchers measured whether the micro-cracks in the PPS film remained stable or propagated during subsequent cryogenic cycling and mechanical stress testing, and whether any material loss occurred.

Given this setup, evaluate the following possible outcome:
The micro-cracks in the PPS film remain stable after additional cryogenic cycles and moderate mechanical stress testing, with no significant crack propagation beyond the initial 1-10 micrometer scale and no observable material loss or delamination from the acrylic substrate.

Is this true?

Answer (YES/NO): YES